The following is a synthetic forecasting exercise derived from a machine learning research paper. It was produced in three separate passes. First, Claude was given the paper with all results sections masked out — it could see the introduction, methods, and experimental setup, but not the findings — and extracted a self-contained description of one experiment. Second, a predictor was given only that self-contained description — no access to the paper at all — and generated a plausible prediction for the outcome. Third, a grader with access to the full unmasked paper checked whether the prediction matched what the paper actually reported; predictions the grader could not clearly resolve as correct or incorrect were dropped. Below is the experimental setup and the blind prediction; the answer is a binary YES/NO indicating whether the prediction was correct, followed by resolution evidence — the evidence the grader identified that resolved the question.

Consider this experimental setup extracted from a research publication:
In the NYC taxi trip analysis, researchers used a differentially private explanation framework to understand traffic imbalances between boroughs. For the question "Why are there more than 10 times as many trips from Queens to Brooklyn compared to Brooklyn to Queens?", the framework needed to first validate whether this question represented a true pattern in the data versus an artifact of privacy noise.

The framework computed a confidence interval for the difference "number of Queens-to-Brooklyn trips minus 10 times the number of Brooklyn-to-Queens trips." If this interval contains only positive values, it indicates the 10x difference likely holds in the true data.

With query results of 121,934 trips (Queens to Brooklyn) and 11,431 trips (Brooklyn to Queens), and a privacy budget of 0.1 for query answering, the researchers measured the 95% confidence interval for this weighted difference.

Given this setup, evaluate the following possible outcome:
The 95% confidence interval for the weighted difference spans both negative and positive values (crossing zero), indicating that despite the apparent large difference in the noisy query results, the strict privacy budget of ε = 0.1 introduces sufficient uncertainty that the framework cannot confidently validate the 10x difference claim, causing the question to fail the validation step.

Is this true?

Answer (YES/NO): NO